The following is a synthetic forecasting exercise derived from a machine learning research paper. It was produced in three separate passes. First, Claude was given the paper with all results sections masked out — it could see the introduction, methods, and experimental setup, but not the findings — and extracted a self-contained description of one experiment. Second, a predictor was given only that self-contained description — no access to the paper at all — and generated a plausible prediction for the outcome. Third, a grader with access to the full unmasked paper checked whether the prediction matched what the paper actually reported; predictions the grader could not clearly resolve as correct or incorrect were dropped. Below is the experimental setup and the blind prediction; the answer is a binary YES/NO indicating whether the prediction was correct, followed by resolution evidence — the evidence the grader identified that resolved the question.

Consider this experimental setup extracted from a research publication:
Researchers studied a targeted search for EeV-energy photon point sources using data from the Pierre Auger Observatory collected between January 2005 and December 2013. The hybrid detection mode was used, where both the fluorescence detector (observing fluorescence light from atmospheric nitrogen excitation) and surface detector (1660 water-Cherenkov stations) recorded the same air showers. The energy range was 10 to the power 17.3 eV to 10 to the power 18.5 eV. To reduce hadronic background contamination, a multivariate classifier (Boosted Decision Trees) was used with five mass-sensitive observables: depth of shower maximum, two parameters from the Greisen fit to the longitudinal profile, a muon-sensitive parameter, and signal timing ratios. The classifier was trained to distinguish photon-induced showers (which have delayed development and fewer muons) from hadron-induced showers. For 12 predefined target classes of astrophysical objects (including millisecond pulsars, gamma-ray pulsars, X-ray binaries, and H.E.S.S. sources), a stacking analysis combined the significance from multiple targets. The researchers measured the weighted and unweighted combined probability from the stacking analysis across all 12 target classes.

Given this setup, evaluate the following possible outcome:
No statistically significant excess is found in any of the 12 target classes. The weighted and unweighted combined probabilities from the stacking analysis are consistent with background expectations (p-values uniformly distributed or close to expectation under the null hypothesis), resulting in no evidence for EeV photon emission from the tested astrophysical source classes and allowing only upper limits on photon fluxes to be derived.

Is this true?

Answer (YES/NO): YES